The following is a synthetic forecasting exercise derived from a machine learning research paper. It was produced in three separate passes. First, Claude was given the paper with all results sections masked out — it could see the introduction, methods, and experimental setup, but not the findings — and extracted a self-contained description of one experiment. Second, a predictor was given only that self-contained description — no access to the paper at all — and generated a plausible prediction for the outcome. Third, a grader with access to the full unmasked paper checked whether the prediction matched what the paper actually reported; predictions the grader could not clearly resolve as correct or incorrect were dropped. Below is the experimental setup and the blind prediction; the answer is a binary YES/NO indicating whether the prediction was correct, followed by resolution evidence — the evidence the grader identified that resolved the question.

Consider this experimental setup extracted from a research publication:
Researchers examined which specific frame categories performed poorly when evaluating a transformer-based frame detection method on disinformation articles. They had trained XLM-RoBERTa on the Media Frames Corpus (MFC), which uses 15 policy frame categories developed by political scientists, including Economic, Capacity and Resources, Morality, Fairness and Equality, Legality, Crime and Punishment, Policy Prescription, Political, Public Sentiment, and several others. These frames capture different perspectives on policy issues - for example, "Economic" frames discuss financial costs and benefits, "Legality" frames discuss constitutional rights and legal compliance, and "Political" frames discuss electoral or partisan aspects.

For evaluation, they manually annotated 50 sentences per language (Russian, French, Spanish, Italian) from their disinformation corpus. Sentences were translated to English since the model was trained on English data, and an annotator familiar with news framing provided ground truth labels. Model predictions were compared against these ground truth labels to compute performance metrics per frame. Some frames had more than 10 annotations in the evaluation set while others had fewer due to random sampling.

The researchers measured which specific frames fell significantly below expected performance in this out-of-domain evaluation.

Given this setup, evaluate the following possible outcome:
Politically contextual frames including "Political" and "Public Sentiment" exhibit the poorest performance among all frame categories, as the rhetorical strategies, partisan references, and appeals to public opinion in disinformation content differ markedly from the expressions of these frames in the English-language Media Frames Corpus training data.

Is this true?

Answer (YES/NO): NO